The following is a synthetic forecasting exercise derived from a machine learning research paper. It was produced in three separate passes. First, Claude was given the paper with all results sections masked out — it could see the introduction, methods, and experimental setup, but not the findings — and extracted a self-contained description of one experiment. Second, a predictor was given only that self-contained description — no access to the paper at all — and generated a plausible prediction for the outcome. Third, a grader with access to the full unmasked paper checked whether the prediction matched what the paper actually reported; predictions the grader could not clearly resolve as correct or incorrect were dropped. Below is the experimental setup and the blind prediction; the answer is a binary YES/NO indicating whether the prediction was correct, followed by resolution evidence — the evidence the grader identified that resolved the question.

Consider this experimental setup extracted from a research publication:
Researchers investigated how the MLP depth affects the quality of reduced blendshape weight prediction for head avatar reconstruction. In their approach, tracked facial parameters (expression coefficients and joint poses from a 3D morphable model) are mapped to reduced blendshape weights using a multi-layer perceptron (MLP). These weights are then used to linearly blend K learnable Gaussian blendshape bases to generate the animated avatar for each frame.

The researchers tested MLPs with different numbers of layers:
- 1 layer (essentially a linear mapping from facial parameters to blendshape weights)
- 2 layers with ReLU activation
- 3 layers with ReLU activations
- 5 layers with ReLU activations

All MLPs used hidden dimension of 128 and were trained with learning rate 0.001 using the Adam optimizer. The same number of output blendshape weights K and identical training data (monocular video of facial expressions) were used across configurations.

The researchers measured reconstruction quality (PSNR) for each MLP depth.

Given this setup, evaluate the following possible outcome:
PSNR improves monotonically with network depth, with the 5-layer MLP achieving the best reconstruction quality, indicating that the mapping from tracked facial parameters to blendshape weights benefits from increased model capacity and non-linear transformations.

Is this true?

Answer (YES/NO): NO